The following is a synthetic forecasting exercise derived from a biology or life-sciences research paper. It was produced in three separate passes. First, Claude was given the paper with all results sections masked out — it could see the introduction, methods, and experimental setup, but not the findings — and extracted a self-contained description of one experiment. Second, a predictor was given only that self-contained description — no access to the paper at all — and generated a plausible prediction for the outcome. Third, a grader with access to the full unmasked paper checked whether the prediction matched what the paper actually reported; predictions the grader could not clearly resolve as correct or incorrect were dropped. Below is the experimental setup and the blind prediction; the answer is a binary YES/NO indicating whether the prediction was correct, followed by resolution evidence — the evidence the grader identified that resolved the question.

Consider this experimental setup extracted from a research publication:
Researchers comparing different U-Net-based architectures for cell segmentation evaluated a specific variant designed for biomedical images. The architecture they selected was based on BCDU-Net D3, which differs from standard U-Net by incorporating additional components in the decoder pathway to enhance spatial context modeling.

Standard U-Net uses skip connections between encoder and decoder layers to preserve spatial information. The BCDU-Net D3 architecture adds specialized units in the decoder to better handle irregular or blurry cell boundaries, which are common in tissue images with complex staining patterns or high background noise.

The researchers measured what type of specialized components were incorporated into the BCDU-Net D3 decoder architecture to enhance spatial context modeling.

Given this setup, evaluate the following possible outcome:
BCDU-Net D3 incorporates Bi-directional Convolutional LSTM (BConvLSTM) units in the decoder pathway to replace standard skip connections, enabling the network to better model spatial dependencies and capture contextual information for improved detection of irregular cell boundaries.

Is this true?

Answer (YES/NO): NO